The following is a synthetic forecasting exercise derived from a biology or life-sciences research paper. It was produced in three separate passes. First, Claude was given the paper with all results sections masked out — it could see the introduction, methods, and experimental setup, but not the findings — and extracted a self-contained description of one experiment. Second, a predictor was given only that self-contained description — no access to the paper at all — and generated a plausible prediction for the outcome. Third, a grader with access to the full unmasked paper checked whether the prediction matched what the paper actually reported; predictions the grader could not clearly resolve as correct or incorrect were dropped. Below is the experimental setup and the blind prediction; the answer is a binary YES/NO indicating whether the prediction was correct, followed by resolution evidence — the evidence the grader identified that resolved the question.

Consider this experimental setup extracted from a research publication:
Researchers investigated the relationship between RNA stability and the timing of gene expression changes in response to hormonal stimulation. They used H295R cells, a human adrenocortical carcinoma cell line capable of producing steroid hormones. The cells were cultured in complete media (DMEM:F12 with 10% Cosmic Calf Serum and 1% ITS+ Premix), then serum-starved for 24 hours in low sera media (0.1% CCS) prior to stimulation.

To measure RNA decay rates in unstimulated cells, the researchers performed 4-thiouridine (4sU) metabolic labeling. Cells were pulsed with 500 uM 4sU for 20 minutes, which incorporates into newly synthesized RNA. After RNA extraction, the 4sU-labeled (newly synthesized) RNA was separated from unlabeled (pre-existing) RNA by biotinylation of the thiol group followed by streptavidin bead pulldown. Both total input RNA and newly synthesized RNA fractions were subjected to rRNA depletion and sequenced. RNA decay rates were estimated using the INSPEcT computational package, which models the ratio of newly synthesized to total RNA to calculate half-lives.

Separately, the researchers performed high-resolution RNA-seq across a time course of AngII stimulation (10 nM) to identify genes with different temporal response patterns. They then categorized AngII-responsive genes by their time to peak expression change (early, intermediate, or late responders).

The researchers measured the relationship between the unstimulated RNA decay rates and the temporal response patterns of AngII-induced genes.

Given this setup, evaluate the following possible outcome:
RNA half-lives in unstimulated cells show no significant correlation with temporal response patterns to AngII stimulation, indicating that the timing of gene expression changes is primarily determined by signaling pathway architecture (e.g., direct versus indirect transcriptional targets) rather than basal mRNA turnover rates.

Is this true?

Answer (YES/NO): NO